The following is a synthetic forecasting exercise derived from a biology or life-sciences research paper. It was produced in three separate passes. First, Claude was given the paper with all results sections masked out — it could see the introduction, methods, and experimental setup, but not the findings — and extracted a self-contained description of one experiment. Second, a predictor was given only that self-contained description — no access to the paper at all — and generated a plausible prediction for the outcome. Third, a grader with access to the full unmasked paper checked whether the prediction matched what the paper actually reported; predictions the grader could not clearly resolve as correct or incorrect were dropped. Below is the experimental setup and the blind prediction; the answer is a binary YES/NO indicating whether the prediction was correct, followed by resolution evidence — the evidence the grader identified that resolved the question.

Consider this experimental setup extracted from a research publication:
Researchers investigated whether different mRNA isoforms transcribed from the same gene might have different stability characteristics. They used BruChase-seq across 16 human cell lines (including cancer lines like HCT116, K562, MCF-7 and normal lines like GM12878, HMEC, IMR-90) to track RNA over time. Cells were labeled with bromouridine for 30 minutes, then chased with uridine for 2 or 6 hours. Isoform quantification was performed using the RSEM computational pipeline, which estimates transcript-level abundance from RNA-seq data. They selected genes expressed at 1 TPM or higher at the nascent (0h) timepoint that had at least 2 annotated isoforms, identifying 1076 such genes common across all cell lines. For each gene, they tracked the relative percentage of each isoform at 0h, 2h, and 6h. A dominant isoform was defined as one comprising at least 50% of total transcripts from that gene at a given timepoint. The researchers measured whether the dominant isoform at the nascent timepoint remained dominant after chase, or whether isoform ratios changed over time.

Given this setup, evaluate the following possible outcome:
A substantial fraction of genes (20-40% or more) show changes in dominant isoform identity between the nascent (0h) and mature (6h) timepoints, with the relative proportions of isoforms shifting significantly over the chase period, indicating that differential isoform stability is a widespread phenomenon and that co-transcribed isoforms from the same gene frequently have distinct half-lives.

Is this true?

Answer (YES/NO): YES